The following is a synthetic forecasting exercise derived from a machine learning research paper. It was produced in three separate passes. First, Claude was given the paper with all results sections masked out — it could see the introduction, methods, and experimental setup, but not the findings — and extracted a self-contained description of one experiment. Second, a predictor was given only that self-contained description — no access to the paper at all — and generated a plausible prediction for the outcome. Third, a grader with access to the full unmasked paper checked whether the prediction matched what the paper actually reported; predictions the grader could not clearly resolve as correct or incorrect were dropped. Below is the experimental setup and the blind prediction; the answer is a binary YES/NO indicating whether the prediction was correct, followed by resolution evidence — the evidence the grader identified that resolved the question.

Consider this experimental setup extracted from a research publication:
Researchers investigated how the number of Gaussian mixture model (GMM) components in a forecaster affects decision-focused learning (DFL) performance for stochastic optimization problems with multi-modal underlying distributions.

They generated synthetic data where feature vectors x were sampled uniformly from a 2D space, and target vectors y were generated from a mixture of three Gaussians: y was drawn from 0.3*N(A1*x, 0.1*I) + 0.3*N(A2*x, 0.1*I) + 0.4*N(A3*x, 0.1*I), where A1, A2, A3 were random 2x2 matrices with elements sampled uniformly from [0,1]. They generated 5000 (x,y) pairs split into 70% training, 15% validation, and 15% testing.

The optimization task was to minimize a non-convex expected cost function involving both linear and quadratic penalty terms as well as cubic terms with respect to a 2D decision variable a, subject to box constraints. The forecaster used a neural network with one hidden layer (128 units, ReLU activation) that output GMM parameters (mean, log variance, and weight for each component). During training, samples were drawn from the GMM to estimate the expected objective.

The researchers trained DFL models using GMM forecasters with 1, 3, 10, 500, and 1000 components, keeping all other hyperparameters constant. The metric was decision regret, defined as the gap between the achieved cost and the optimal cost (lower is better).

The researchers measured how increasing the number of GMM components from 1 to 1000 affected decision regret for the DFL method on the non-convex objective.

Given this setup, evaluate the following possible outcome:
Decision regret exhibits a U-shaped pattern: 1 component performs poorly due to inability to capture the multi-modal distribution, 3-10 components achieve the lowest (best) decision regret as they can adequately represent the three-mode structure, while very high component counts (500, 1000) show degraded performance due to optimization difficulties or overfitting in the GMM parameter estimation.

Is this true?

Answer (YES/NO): NO